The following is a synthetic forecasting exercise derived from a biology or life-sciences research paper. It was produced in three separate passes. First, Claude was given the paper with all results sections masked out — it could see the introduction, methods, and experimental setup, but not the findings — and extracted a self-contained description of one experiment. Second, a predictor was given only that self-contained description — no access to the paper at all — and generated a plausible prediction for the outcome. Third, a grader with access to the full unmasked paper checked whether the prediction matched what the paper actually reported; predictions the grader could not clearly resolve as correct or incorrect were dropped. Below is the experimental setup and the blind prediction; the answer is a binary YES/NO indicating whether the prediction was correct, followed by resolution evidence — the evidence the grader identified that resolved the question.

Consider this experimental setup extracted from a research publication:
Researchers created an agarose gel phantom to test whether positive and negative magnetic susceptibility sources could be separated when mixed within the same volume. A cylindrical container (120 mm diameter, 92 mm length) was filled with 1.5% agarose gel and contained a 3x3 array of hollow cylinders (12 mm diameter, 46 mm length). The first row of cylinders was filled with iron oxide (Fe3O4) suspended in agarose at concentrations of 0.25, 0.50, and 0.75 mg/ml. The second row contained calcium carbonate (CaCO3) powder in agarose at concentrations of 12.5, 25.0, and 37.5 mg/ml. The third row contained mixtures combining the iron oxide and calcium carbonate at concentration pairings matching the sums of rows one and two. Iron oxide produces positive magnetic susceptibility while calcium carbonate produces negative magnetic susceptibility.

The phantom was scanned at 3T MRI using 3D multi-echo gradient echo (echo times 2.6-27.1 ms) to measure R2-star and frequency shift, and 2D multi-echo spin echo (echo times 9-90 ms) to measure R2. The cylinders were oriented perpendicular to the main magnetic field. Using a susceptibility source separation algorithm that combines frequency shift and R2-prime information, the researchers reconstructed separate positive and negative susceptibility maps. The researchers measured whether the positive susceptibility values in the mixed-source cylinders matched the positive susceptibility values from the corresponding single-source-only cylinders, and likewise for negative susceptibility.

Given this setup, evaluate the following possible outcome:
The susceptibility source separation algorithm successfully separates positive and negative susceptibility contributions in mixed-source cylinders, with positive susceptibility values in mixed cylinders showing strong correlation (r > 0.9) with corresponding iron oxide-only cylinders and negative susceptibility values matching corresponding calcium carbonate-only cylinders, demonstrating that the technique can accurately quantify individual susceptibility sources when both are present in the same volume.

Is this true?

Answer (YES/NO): YES